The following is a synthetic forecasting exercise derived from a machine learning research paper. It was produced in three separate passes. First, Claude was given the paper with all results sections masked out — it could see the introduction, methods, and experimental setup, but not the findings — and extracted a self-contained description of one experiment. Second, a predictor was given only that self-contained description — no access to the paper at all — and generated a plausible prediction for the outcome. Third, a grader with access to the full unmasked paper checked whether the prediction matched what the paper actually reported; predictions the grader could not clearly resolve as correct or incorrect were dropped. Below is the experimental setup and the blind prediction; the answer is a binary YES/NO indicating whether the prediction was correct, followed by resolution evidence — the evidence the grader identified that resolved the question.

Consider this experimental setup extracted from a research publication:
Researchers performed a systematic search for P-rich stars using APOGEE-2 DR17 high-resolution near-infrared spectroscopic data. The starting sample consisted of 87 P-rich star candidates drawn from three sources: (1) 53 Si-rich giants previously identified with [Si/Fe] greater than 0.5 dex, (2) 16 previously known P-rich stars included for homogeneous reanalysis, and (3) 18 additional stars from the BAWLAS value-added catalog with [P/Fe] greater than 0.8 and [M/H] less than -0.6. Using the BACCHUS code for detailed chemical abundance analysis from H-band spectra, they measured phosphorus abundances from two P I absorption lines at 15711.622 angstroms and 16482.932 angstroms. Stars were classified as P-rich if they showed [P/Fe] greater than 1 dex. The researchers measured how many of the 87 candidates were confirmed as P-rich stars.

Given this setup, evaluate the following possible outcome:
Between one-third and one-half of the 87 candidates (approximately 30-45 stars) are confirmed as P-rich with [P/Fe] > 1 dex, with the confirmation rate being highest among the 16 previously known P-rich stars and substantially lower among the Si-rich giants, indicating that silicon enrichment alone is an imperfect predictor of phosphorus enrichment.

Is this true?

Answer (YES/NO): NO